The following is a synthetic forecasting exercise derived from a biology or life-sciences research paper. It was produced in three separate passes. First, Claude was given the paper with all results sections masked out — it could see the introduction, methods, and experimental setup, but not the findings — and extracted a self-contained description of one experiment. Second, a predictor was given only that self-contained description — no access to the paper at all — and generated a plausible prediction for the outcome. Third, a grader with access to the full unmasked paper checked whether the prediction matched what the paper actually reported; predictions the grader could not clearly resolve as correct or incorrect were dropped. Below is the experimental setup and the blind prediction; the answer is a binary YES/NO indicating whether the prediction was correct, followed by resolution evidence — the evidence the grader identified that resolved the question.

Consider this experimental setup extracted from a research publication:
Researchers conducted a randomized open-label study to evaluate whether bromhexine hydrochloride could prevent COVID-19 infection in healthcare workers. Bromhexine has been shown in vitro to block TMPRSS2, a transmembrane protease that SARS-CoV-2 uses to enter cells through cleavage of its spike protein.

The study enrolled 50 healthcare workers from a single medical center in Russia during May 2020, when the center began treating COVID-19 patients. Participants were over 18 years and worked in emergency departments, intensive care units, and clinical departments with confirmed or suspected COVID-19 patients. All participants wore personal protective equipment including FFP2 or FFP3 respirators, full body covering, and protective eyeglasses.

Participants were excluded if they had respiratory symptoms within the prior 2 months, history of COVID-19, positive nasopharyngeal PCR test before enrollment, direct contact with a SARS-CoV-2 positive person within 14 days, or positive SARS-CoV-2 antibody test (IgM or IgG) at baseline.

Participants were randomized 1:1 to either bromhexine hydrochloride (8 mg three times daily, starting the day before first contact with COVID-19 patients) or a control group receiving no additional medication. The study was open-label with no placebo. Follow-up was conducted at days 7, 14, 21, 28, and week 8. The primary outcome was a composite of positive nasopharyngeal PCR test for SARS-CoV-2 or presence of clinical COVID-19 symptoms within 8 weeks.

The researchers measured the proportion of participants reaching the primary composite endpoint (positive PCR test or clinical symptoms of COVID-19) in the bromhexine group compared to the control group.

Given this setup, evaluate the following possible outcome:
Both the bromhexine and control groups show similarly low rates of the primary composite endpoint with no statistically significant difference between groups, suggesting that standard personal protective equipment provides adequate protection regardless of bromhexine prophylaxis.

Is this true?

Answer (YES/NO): NO